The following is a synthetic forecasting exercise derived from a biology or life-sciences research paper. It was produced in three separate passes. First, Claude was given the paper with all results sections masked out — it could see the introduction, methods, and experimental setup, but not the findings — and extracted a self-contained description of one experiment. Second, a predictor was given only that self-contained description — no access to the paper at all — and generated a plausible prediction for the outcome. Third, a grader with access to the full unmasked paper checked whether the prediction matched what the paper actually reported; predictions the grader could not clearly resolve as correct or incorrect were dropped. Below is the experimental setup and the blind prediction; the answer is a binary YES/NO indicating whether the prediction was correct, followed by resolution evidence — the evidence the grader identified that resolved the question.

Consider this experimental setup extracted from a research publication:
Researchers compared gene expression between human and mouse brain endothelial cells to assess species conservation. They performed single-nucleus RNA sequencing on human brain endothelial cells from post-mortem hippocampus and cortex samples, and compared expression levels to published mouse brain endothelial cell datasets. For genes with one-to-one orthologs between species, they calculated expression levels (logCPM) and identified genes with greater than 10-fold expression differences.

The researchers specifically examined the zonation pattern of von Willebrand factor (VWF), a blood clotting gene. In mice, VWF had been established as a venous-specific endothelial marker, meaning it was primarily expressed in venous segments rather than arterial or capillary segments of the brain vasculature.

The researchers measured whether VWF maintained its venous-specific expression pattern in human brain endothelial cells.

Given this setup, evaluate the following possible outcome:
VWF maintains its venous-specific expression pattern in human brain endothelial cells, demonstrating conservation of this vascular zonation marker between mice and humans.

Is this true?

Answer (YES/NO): NO